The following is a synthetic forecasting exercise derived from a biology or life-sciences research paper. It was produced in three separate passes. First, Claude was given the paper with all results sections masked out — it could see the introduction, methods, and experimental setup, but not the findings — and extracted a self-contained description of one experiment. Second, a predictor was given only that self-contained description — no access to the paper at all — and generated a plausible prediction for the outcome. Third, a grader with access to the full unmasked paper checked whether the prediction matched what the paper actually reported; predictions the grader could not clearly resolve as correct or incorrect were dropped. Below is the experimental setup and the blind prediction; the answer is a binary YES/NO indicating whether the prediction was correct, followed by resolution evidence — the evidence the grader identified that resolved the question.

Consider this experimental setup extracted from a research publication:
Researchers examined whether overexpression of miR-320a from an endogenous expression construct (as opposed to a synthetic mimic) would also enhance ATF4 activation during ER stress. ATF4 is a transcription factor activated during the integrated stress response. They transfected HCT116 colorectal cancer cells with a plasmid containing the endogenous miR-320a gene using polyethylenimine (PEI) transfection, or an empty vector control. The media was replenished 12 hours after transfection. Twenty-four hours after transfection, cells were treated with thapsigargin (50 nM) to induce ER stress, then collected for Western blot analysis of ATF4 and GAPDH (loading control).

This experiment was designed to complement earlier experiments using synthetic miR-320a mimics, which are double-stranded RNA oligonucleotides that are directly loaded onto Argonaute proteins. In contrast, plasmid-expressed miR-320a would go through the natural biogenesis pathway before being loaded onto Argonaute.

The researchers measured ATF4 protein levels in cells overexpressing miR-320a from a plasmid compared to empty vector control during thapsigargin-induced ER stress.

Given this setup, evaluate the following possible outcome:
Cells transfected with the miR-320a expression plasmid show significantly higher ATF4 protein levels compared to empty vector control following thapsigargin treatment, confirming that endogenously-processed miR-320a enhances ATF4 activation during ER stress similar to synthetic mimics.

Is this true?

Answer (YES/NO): YES